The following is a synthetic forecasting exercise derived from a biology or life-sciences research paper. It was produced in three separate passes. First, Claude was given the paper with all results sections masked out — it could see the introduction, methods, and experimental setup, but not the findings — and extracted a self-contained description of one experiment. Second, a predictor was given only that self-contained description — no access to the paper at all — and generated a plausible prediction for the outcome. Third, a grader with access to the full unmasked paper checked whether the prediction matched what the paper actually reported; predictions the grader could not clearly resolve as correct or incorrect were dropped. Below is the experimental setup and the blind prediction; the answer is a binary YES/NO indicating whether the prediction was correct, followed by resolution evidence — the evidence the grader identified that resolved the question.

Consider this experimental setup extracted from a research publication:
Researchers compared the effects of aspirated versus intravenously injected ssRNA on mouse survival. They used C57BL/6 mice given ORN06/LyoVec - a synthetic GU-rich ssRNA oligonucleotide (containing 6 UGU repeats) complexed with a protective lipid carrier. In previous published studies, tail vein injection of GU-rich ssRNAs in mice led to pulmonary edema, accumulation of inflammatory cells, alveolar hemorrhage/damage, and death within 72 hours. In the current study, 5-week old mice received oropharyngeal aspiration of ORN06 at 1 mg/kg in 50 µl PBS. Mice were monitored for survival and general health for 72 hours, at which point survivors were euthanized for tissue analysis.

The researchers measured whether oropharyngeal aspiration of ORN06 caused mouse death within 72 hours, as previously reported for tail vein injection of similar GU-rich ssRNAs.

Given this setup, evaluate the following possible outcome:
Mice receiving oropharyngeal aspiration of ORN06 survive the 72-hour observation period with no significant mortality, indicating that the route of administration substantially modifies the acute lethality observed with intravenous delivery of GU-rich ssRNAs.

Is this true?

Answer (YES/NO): YES